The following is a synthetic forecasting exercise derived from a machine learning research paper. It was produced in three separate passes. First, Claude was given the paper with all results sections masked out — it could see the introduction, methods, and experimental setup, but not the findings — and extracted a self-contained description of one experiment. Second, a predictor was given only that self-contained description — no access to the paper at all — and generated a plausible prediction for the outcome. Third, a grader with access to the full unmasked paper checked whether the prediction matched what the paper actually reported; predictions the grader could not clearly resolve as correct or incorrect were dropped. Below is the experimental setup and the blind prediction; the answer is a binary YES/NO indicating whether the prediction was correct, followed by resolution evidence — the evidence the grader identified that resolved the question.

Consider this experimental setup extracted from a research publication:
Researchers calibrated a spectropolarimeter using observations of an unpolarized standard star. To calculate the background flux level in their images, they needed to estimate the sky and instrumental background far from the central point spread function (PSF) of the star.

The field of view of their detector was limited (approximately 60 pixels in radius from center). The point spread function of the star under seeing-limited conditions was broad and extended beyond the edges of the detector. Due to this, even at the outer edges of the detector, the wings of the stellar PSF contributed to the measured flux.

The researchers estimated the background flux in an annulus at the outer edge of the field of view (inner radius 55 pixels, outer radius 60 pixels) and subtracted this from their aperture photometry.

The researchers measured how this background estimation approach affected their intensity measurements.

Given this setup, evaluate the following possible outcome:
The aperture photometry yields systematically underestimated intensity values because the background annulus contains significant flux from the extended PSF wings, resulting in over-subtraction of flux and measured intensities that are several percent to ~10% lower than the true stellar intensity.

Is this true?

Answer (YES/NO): NO